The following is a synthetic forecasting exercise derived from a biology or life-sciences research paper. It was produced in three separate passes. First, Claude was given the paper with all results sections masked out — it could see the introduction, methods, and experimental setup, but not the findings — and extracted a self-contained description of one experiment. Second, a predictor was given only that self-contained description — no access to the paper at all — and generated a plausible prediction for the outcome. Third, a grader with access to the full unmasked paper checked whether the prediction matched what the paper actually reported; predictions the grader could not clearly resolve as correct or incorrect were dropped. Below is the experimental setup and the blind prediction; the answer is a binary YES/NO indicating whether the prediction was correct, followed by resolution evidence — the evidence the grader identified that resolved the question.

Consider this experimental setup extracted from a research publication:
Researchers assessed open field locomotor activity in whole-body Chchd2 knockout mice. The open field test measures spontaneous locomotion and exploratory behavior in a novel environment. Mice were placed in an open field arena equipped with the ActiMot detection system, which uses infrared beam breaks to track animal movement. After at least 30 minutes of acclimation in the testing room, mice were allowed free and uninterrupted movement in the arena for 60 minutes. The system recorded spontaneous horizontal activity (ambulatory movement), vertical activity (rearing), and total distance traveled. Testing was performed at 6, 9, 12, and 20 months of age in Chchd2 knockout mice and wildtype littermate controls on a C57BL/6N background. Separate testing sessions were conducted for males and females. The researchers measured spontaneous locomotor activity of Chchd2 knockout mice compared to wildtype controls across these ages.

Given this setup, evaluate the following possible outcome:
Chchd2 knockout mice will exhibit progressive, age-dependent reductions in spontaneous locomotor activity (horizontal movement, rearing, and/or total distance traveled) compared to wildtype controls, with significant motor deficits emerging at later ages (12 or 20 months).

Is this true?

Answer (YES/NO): NO